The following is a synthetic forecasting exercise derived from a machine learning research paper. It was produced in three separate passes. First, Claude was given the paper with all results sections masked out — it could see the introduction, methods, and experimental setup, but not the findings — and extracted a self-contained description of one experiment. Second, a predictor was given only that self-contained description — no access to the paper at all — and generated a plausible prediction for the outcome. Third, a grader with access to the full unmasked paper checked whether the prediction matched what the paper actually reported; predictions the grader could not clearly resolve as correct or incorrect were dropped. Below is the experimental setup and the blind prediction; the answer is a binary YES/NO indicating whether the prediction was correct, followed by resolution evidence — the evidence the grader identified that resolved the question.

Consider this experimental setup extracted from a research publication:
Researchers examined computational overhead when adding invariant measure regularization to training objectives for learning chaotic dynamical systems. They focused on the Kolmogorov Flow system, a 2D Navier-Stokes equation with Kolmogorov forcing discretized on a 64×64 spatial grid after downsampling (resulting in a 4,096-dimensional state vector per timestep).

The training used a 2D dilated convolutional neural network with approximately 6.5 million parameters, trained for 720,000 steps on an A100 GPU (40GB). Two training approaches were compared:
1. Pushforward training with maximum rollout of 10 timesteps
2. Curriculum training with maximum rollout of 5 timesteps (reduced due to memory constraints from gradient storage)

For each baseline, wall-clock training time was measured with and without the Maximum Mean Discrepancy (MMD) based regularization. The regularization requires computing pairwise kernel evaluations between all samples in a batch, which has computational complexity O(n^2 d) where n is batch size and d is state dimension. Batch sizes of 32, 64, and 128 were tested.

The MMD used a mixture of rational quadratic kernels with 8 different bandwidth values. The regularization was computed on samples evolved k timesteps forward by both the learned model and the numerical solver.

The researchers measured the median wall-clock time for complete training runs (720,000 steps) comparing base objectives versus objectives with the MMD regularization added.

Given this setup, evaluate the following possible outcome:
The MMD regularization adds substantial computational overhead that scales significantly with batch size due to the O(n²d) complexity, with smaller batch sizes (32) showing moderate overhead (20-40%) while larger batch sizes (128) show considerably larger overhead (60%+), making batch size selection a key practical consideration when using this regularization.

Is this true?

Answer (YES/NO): NO